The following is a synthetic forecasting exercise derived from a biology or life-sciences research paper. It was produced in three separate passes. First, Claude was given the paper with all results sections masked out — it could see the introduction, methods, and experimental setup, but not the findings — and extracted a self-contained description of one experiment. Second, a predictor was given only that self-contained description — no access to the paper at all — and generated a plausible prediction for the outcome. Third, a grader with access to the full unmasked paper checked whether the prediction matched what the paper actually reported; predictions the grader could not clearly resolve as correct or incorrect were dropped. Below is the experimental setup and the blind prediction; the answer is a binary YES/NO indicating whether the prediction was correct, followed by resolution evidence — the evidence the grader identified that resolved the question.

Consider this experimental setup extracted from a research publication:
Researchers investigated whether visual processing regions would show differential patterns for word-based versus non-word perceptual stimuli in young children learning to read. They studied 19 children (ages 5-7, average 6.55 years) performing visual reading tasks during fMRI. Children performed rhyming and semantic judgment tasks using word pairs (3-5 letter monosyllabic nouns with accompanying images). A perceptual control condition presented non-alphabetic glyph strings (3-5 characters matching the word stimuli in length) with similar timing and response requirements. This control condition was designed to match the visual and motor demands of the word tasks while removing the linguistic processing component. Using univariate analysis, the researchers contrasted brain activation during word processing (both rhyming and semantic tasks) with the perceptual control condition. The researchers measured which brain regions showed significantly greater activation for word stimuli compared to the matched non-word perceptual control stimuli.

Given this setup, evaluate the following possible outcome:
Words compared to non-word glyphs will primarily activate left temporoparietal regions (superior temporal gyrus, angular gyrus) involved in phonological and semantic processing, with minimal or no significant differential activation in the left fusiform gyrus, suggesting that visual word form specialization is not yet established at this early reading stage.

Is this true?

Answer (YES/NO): NO